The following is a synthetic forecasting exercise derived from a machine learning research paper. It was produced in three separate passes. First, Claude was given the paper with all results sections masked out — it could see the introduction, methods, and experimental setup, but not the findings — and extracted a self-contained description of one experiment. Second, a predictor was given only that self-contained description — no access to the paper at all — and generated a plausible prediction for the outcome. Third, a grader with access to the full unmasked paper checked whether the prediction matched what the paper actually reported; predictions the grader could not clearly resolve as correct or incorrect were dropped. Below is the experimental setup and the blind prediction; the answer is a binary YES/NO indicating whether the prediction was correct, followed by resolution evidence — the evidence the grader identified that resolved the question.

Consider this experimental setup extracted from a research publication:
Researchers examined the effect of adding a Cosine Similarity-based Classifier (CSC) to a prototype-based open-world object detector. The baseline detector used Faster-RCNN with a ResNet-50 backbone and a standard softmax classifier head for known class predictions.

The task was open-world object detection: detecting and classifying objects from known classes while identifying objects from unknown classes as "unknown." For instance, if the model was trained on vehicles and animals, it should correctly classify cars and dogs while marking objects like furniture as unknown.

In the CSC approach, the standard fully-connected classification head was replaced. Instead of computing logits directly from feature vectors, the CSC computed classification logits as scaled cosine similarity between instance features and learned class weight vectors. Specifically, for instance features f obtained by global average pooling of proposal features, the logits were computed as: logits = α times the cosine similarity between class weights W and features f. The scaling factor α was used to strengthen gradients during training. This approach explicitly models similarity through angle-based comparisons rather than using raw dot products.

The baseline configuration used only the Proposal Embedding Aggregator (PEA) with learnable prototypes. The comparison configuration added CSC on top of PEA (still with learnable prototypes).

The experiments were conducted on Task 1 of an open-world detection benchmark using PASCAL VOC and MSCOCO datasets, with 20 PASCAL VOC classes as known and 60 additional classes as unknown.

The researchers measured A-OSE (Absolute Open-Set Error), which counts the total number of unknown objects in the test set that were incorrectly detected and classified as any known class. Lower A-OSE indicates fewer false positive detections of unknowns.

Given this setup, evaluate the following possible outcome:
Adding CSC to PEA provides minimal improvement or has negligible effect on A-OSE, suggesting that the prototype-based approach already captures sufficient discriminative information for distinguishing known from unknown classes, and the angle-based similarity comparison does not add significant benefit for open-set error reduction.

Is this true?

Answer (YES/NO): NO